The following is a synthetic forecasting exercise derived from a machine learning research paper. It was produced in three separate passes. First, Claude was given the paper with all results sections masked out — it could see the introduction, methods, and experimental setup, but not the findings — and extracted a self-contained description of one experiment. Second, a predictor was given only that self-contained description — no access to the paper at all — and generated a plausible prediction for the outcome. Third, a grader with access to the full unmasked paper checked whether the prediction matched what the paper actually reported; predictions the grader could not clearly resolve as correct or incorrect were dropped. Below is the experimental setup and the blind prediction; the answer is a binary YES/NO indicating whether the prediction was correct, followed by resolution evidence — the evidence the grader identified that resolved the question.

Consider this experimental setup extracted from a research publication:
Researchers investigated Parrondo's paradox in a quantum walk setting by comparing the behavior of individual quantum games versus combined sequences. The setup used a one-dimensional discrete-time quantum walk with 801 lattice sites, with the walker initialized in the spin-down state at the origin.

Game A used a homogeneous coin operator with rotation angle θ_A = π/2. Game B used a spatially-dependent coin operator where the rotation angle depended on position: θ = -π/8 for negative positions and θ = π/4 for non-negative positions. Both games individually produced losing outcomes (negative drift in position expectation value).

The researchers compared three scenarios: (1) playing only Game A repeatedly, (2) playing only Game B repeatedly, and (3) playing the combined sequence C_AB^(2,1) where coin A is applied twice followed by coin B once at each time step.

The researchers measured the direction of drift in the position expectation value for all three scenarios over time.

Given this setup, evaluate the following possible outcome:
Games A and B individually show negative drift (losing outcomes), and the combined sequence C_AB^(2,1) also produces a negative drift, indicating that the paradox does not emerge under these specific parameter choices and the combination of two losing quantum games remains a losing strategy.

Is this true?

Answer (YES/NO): NO